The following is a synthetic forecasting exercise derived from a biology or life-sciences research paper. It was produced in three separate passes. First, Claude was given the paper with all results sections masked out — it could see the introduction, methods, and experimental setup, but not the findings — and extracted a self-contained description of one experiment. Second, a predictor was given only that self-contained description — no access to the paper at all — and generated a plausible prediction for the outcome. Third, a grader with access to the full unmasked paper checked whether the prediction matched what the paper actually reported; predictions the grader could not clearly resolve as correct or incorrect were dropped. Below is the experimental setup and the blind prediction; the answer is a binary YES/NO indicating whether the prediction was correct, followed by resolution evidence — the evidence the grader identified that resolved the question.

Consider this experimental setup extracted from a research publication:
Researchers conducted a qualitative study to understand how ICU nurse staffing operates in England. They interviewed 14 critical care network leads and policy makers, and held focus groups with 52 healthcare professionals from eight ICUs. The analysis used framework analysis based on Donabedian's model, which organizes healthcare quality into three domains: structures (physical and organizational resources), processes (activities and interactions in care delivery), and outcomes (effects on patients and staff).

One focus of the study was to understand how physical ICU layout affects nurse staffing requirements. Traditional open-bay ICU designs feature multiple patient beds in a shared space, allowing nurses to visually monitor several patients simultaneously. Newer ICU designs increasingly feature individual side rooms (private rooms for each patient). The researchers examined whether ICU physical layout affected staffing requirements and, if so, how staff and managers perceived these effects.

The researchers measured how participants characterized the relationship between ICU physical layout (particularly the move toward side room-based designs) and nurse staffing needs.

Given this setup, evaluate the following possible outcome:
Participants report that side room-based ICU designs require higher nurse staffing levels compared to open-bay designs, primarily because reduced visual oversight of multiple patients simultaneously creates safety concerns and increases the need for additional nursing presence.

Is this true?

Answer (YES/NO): YES